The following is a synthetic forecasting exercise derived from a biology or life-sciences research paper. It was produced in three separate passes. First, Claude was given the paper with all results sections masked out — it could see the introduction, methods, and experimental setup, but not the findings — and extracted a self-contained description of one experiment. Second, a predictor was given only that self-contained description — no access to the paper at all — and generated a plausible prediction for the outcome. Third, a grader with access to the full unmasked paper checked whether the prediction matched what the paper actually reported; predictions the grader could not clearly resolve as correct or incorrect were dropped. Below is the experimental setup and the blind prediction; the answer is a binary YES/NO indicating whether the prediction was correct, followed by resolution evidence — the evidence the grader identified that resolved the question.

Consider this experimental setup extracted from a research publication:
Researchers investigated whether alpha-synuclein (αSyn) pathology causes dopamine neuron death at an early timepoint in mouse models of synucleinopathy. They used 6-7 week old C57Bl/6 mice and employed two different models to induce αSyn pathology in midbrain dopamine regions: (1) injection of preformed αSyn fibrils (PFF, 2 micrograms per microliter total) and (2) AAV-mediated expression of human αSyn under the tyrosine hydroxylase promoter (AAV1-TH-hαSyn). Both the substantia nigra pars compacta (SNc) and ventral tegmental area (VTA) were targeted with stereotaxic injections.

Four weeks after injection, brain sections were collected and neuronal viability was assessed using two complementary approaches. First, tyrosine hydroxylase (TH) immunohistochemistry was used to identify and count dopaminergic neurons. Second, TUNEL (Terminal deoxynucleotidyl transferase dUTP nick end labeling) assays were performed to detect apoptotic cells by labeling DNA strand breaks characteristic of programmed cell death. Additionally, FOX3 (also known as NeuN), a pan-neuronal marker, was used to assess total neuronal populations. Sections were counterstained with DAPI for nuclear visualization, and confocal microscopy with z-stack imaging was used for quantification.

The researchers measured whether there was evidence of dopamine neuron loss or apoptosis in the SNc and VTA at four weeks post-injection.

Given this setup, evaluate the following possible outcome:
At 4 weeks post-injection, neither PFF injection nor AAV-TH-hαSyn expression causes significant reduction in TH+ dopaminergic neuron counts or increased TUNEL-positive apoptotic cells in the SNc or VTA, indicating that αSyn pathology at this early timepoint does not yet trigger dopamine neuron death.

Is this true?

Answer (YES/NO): YES